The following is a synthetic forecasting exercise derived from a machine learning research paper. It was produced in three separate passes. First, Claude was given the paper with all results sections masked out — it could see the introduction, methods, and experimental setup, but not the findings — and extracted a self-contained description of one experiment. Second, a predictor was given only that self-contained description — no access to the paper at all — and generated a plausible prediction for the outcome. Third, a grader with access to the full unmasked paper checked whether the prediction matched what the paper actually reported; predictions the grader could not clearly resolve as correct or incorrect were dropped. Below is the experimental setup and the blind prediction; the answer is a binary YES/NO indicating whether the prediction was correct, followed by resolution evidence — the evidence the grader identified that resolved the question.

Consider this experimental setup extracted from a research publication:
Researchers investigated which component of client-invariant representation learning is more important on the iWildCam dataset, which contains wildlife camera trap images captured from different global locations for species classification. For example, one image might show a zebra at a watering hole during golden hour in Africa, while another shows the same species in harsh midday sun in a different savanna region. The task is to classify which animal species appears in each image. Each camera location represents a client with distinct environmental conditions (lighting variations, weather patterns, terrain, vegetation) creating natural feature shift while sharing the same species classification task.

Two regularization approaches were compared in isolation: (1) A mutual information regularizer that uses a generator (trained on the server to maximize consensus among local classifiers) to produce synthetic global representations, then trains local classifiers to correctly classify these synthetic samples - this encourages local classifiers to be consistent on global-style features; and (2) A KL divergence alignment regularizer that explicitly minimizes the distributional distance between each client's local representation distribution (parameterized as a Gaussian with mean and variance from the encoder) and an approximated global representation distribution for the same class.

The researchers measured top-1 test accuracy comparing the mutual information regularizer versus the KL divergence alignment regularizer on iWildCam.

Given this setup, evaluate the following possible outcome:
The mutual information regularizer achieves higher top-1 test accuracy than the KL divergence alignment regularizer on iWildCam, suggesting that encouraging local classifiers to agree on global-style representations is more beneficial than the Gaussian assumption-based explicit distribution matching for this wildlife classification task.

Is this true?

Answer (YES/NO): YES